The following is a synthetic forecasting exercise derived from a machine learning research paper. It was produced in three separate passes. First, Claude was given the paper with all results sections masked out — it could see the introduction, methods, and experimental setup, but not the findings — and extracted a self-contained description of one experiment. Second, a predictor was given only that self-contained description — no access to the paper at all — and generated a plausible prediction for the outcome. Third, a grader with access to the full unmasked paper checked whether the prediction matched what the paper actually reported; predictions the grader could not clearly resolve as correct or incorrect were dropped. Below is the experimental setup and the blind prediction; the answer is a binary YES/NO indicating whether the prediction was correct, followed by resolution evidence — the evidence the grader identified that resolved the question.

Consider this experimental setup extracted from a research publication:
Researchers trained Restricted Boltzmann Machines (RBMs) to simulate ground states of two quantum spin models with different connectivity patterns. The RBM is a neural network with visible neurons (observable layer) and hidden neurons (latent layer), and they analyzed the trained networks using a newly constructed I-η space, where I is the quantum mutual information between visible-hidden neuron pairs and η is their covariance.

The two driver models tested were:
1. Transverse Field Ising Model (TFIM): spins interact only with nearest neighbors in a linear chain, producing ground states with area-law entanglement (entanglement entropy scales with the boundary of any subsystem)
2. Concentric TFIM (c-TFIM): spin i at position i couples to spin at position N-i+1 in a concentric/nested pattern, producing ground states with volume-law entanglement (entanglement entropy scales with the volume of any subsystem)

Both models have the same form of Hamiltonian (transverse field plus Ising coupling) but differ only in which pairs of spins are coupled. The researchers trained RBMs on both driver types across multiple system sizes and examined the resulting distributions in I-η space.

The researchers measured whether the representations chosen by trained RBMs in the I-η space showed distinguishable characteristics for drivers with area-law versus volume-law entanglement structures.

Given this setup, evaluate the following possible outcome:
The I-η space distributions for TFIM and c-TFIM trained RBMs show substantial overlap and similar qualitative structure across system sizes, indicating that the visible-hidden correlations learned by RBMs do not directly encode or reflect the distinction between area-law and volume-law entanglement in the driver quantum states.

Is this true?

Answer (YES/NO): NO